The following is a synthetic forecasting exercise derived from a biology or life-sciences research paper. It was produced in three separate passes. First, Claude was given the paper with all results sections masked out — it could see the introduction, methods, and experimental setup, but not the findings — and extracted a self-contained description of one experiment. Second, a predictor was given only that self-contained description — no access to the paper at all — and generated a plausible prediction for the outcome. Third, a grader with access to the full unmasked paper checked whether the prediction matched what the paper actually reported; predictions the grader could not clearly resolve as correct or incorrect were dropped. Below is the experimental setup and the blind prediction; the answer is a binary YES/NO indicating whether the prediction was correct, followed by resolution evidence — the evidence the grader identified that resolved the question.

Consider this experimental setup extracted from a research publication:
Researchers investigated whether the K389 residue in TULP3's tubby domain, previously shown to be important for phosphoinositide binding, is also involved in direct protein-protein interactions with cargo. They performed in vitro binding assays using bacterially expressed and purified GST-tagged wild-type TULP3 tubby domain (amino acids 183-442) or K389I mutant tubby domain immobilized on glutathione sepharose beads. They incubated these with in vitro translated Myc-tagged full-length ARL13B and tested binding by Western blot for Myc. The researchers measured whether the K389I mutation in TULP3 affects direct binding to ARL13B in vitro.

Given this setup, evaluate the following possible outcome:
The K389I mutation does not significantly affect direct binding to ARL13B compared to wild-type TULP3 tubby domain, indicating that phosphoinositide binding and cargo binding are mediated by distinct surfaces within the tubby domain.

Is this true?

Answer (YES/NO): NO